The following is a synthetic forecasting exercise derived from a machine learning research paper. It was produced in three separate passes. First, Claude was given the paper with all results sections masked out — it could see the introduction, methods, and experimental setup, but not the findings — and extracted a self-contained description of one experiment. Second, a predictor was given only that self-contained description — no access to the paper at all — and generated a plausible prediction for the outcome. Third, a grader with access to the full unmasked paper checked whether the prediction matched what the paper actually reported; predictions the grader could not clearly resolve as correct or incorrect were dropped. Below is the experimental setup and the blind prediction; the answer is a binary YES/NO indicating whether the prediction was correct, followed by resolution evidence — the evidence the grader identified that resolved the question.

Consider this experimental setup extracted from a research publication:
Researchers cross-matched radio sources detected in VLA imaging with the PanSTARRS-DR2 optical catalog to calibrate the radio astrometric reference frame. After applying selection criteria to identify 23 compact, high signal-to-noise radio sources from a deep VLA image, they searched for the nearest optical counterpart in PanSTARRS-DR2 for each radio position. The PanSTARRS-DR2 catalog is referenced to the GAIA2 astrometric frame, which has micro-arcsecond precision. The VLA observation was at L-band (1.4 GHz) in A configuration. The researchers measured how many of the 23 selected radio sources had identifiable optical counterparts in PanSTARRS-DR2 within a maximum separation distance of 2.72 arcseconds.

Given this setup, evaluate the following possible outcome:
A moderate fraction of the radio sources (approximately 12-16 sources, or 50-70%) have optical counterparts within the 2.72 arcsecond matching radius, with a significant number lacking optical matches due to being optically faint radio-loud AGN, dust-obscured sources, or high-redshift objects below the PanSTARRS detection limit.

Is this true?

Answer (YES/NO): NO